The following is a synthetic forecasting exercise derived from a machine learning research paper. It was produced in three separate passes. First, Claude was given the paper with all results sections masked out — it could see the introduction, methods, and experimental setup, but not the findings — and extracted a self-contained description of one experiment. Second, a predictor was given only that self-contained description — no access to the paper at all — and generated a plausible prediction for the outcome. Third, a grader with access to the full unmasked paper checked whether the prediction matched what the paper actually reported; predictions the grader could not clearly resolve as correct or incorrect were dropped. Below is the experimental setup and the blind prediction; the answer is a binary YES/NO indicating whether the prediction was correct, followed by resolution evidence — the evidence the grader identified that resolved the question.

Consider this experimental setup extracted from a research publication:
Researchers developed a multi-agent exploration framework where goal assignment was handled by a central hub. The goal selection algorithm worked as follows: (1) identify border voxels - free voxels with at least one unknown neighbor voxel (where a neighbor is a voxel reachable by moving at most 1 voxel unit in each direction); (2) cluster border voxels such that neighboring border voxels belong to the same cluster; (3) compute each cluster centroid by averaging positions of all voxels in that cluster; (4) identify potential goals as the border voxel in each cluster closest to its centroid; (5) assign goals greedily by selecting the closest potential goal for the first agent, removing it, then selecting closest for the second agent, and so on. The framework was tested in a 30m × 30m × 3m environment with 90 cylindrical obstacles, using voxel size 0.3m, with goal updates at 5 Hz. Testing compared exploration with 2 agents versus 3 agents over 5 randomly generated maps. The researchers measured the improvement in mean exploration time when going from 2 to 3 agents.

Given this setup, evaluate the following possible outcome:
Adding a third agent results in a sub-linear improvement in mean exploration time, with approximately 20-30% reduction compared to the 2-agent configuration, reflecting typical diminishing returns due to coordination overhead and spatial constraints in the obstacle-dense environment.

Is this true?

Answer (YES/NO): NO